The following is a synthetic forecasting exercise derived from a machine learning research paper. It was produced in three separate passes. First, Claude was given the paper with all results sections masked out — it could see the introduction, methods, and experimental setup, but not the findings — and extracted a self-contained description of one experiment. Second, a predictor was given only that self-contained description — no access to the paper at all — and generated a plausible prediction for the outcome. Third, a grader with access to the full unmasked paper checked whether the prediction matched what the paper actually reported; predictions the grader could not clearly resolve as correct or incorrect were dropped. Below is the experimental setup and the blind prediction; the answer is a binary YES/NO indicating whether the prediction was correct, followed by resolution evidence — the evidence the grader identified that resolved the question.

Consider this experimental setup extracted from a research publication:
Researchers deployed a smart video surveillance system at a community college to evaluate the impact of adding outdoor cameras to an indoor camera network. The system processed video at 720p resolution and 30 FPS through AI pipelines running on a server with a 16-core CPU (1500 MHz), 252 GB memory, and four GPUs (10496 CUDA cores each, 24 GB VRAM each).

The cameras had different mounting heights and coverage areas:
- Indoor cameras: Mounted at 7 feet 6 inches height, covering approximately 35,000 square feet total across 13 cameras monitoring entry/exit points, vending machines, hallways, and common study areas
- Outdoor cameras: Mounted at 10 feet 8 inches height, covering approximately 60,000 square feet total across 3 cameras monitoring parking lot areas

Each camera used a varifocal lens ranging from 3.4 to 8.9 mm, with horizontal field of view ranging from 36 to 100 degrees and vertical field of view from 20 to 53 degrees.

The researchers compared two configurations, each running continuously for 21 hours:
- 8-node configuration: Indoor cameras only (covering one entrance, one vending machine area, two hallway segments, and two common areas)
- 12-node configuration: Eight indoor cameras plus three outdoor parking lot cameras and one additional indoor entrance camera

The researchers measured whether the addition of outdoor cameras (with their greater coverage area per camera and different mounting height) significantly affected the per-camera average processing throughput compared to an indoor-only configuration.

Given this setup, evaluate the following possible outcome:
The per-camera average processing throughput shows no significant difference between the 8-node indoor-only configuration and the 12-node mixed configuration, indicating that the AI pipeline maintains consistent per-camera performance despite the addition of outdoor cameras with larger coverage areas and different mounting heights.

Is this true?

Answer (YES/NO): NO